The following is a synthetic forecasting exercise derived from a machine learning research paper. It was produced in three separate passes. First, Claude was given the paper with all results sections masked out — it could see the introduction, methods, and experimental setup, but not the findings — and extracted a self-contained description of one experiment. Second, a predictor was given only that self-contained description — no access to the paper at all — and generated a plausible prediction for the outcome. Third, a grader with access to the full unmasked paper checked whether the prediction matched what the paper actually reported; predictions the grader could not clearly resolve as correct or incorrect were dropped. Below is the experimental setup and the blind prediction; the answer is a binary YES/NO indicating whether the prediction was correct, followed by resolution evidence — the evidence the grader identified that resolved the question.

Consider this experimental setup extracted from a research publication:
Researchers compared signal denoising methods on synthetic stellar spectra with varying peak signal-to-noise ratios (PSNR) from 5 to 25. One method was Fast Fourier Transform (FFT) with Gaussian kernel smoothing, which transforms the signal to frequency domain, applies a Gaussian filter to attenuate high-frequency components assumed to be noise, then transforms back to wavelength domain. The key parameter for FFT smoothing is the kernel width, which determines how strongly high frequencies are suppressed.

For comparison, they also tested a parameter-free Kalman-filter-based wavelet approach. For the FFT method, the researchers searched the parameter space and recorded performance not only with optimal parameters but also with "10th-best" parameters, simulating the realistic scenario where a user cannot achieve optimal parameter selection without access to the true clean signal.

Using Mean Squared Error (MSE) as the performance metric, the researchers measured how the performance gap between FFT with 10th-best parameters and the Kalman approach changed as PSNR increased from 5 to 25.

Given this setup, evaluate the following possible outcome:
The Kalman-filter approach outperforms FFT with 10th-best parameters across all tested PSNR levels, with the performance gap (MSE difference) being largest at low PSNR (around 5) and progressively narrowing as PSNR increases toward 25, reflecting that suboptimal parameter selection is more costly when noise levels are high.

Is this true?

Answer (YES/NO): NO